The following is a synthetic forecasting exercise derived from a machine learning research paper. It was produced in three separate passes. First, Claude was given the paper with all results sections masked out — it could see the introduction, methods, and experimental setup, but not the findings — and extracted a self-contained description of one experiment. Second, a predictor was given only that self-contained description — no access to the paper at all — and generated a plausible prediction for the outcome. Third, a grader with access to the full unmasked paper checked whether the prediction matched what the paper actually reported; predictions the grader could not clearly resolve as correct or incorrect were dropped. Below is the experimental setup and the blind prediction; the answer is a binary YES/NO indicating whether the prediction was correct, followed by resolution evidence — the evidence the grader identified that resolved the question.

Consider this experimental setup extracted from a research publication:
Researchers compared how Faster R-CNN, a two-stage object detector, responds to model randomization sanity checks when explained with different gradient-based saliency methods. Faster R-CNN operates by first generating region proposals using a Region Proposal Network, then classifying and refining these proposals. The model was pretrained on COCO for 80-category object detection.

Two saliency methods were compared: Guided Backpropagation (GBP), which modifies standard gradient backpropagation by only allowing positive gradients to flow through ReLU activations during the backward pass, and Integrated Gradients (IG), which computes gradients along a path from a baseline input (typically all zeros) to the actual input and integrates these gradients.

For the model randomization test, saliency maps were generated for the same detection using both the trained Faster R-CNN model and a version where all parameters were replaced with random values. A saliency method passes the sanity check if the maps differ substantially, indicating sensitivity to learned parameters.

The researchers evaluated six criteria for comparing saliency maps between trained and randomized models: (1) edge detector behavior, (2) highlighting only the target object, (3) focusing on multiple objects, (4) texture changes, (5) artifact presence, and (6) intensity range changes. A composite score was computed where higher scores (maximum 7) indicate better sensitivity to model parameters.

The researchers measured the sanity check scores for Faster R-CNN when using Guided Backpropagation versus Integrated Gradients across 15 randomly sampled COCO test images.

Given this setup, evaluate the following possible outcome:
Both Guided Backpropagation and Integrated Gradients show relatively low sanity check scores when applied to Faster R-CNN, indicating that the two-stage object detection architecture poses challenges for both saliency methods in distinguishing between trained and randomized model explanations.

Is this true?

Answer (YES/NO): NO